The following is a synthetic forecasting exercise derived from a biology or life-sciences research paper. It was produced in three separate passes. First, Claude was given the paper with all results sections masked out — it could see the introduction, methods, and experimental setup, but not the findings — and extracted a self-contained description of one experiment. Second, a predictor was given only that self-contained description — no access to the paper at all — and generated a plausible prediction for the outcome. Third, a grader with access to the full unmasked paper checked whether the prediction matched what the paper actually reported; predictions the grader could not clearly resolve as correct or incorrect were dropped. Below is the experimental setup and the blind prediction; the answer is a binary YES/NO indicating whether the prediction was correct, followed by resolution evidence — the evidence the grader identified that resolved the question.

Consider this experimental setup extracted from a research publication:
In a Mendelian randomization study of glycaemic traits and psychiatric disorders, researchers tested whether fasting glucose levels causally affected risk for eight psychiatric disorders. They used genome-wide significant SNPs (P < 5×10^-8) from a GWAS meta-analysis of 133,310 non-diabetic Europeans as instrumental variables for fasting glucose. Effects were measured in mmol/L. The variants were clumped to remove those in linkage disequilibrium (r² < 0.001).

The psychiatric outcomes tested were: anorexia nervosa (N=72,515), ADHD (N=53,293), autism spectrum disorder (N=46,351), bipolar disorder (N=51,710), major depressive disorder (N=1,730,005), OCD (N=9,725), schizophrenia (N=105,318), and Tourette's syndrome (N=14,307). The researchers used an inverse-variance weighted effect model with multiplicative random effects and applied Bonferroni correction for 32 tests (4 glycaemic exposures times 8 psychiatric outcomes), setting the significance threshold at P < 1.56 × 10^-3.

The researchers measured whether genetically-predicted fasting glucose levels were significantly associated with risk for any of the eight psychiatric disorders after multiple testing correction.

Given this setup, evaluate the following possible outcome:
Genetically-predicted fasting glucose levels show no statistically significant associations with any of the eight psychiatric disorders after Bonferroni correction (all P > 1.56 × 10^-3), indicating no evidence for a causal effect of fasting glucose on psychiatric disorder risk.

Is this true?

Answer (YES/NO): YES